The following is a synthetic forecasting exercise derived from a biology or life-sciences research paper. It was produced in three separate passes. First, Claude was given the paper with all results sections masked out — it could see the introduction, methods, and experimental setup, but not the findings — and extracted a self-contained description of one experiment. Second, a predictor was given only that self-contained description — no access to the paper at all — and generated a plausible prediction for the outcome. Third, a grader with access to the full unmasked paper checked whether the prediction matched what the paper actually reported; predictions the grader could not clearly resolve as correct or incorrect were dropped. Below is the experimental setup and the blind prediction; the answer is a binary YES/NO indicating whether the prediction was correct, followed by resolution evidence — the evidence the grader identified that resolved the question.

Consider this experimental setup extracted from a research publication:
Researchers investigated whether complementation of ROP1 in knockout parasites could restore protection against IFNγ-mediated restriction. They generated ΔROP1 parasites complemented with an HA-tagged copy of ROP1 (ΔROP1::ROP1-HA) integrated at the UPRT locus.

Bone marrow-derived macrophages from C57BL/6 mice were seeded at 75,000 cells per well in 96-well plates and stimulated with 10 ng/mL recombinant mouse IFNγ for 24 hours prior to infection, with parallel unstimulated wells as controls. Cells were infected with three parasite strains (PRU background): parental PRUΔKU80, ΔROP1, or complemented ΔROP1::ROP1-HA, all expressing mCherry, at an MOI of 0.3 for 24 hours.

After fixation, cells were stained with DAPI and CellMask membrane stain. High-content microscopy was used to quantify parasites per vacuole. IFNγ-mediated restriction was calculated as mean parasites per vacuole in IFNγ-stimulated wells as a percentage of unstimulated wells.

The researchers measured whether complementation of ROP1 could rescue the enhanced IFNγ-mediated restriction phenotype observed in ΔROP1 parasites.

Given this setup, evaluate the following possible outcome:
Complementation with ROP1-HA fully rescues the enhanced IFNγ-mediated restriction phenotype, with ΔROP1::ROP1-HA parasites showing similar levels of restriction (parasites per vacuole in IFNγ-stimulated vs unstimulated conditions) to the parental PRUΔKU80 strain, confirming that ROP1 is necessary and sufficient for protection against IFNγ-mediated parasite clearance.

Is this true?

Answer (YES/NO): YES